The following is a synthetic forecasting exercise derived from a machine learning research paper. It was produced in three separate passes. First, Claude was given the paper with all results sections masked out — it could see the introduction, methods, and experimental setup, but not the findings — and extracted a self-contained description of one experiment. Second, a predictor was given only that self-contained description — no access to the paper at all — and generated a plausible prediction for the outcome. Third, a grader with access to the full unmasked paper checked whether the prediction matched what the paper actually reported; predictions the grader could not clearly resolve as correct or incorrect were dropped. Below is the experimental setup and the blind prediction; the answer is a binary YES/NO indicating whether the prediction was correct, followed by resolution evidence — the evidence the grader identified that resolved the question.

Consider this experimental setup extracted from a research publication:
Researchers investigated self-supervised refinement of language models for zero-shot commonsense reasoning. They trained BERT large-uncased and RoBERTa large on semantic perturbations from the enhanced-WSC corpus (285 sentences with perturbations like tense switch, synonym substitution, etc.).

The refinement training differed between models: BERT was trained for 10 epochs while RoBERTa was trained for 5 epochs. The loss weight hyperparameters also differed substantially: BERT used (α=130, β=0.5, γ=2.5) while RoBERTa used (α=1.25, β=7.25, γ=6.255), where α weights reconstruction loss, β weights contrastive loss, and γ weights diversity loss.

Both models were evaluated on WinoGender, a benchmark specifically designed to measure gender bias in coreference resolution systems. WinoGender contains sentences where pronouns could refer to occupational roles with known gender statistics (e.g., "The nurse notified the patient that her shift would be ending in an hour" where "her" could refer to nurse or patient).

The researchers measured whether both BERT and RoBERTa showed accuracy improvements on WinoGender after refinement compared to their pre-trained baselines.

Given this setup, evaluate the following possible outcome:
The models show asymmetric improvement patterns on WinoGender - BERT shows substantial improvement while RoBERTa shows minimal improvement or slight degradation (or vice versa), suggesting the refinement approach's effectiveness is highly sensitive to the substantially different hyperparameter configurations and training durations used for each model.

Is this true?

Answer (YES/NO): YES